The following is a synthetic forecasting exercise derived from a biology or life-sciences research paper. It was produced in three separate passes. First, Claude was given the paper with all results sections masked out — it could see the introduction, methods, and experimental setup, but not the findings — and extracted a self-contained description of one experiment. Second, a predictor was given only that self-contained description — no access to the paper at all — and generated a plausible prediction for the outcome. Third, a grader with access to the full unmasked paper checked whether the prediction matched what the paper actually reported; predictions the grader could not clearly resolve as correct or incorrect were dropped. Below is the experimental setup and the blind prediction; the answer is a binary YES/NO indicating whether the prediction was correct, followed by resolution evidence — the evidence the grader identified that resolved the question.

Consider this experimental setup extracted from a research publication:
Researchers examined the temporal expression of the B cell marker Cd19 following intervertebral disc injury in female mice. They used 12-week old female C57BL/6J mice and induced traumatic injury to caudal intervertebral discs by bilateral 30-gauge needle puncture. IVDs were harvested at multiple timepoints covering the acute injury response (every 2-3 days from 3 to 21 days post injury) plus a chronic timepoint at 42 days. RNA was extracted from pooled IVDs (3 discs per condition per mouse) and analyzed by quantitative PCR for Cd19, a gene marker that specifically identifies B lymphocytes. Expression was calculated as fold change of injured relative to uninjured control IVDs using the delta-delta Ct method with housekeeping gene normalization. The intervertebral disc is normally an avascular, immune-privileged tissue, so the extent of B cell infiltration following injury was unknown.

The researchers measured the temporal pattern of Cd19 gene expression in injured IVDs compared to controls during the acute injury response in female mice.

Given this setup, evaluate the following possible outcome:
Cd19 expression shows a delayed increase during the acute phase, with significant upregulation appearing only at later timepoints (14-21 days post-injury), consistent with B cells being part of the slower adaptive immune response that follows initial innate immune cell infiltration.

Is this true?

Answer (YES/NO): NO